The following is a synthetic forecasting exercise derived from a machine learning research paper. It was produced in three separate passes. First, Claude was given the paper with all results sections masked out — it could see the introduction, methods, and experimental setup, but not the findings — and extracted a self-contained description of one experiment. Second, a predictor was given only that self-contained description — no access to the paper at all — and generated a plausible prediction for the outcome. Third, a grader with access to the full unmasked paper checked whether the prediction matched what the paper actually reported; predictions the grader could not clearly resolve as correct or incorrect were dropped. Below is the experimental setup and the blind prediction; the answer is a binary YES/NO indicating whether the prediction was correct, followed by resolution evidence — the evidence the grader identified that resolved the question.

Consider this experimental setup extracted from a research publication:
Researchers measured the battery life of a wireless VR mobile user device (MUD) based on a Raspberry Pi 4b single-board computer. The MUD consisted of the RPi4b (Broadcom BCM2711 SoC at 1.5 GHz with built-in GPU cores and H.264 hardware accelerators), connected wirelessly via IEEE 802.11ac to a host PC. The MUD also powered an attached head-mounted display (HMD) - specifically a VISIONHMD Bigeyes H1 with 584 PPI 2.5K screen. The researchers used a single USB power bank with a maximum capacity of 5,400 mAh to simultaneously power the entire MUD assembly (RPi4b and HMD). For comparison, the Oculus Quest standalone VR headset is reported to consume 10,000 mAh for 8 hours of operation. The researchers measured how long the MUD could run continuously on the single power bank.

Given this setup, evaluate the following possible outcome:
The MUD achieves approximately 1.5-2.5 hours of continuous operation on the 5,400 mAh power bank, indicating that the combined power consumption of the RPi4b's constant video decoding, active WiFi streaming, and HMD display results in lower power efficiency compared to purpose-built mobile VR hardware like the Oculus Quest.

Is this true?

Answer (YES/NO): NO